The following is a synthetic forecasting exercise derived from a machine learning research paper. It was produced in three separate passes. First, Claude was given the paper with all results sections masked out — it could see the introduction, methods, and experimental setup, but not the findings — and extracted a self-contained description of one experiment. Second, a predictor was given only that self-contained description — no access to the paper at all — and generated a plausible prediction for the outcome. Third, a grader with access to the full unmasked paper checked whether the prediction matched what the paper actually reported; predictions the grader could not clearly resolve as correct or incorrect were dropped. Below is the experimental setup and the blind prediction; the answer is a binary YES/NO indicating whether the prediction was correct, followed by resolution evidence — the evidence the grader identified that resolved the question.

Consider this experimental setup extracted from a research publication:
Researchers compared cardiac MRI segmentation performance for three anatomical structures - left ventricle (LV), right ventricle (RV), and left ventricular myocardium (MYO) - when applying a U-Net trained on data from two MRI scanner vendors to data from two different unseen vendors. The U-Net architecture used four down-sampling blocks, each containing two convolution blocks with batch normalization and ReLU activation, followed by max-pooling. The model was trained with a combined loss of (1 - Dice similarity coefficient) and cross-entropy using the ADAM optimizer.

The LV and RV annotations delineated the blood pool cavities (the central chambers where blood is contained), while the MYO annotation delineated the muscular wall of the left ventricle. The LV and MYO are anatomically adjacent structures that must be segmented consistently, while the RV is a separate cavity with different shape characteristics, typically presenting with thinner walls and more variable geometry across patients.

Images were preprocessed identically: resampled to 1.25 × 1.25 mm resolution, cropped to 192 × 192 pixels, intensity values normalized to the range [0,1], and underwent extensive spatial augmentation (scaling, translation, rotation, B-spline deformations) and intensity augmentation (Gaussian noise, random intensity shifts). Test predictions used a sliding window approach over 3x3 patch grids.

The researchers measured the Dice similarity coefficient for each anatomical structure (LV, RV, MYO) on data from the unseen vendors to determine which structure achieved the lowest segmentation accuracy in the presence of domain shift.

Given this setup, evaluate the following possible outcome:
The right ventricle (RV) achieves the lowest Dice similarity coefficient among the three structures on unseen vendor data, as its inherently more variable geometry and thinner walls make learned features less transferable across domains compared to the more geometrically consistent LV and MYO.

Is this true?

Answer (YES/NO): NO